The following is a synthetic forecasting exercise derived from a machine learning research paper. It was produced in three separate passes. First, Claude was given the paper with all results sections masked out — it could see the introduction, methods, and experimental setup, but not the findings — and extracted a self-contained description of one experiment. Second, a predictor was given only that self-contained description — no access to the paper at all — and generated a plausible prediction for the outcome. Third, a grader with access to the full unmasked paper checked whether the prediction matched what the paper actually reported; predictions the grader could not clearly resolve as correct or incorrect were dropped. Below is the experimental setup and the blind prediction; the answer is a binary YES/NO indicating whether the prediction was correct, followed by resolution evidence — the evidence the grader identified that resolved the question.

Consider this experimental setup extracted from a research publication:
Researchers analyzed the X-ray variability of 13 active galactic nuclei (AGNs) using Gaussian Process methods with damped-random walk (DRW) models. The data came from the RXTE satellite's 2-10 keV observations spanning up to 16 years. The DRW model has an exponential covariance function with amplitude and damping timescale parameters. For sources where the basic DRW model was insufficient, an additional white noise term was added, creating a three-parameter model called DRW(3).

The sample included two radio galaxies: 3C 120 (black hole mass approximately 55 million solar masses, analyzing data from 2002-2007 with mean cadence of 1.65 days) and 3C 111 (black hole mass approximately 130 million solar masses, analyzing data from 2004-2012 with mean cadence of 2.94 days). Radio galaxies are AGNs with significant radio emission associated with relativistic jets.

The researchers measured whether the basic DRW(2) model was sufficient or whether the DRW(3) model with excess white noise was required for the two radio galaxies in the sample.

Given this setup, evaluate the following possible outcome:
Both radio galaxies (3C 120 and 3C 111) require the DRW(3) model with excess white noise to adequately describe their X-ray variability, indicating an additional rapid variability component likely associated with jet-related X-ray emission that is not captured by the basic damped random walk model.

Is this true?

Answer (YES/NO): NO